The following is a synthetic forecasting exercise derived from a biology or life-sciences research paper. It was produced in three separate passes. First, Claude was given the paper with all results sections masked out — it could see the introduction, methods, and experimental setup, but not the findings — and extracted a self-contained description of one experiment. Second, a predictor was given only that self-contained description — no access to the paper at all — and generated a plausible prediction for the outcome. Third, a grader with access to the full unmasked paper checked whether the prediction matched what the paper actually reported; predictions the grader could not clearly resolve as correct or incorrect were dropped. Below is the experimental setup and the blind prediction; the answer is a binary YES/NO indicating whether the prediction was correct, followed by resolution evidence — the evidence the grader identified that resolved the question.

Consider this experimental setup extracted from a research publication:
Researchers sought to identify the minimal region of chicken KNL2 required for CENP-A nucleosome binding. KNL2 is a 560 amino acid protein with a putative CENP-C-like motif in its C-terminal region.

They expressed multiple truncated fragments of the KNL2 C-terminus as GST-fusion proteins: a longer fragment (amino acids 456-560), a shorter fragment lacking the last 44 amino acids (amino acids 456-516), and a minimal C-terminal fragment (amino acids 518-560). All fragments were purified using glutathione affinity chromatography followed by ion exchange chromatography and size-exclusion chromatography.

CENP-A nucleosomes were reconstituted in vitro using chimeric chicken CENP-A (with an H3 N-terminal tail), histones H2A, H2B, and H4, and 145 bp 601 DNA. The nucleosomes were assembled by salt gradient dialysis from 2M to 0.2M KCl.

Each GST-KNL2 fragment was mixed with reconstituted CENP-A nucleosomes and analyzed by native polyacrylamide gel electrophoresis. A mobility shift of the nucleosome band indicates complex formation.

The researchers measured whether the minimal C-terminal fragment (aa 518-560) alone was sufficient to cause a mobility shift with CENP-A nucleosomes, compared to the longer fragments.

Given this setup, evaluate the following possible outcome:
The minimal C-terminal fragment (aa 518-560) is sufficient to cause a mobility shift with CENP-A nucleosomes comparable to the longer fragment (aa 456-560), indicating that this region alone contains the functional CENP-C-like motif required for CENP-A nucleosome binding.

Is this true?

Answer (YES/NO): NO